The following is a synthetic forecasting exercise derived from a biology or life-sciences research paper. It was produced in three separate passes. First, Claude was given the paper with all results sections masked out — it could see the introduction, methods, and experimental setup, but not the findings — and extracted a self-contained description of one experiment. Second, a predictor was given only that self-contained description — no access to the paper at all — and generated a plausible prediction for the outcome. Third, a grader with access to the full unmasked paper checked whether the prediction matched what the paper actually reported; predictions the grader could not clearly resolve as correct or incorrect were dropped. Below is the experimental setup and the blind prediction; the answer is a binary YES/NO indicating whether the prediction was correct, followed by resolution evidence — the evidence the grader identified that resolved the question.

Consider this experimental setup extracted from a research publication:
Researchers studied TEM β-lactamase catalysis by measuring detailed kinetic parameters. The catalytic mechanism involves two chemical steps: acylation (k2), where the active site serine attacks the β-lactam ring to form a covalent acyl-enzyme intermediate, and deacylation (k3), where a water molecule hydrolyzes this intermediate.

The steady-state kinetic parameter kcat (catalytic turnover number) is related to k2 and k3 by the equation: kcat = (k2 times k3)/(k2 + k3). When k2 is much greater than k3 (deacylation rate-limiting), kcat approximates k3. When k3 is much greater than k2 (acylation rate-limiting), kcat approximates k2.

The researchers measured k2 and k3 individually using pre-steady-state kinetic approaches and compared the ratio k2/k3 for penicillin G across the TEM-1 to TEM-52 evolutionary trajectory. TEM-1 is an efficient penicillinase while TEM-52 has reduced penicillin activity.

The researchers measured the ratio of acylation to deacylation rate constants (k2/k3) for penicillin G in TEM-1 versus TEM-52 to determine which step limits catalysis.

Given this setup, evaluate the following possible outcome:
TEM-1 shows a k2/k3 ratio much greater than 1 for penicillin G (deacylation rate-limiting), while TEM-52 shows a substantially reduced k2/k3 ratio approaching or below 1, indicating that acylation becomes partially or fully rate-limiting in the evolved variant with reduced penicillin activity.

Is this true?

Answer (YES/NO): NO